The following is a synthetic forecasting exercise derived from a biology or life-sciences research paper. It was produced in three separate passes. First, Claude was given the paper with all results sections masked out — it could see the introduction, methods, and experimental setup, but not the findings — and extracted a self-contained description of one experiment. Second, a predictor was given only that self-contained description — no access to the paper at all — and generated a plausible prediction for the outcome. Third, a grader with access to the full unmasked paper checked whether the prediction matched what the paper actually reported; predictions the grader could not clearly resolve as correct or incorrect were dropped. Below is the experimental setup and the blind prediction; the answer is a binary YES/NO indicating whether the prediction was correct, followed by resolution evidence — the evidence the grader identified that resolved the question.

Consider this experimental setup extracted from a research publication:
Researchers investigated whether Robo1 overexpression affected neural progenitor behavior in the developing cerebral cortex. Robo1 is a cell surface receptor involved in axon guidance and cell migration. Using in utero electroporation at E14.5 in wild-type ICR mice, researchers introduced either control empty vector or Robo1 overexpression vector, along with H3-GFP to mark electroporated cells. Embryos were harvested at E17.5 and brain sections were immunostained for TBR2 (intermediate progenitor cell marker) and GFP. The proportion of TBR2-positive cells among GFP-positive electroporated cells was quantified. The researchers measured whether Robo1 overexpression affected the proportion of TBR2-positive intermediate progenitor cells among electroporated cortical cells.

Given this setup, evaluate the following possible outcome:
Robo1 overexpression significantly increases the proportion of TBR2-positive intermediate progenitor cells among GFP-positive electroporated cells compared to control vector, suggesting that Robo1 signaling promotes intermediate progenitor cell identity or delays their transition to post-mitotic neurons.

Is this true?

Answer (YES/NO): NO